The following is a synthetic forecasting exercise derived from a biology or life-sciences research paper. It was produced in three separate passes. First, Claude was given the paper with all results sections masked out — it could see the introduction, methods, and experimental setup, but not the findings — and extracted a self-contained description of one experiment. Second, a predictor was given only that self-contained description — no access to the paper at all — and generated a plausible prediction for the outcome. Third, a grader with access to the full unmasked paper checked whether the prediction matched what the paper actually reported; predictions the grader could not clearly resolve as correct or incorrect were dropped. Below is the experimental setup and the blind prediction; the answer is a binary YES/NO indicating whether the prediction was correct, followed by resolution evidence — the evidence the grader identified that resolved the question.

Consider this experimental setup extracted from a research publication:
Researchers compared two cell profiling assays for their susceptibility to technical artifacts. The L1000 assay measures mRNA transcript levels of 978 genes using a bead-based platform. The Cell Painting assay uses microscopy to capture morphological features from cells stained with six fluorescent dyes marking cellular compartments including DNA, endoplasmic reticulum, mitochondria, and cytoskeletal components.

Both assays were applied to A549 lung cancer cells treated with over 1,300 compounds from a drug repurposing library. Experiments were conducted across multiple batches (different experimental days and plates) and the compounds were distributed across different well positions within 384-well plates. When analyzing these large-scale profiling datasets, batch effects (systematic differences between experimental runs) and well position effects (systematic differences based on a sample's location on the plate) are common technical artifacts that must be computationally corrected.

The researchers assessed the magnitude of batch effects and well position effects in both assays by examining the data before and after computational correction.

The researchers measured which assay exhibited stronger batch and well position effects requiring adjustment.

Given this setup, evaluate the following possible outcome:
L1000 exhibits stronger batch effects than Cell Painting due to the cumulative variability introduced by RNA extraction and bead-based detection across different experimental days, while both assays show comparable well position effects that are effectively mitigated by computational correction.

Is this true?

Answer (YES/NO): NO